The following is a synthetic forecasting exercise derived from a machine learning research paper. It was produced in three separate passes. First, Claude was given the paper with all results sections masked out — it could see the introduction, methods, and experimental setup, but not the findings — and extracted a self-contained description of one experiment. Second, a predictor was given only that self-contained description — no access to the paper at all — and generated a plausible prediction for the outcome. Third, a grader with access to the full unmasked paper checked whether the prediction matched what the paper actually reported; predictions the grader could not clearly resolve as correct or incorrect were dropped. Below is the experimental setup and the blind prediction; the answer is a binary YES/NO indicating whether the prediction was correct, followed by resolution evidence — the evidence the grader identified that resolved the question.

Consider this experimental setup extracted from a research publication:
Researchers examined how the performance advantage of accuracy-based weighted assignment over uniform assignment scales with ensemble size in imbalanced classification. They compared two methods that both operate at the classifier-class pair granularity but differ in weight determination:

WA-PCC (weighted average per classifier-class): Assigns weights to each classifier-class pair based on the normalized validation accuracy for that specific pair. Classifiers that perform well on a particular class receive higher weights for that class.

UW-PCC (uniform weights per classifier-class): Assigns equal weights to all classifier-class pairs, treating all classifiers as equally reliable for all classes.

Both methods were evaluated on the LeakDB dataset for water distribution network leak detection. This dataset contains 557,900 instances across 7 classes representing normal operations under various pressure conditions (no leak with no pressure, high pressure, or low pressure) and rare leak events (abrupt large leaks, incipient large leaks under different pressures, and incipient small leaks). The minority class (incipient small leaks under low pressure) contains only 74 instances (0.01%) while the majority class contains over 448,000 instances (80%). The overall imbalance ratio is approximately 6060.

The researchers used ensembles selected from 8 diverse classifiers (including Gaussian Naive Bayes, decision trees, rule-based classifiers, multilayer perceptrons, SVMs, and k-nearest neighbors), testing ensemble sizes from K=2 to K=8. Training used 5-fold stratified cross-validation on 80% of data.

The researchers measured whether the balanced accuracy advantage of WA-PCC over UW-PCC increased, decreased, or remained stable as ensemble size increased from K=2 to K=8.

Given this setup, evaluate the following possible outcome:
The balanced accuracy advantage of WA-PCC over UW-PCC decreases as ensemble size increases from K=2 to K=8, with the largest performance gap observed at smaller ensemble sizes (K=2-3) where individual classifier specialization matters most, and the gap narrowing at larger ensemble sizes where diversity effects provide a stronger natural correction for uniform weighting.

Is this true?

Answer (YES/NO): NO